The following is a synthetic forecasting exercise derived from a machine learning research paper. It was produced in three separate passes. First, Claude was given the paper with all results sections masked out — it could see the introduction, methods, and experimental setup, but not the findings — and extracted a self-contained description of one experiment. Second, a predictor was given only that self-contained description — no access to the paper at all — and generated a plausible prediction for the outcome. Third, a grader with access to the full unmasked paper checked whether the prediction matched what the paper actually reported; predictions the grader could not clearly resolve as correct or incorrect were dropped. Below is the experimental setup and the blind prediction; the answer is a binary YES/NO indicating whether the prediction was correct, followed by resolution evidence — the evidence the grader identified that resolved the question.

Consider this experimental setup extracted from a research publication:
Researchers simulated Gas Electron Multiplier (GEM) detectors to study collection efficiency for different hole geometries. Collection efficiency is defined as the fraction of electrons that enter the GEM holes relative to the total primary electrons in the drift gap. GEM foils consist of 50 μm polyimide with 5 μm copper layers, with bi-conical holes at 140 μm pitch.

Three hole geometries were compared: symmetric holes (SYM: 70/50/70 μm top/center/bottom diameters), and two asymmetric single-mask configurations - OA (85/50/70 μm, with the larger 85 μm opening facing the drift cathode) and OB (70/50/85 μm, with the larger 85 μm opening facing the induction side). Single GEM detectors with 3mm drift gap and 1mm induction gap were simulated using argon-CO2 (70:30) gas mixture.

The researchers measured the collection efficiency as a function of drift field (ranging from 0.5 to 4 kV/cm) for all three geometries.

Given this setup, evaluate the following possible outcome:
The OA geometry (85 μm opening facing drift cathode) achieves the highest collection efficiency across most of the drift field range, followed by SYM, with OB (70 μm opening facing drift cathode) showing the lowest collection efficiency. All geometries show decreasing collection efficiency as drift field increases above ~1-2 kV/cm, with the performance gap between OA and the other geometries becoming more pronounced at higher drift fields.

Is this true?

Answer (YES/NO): NO